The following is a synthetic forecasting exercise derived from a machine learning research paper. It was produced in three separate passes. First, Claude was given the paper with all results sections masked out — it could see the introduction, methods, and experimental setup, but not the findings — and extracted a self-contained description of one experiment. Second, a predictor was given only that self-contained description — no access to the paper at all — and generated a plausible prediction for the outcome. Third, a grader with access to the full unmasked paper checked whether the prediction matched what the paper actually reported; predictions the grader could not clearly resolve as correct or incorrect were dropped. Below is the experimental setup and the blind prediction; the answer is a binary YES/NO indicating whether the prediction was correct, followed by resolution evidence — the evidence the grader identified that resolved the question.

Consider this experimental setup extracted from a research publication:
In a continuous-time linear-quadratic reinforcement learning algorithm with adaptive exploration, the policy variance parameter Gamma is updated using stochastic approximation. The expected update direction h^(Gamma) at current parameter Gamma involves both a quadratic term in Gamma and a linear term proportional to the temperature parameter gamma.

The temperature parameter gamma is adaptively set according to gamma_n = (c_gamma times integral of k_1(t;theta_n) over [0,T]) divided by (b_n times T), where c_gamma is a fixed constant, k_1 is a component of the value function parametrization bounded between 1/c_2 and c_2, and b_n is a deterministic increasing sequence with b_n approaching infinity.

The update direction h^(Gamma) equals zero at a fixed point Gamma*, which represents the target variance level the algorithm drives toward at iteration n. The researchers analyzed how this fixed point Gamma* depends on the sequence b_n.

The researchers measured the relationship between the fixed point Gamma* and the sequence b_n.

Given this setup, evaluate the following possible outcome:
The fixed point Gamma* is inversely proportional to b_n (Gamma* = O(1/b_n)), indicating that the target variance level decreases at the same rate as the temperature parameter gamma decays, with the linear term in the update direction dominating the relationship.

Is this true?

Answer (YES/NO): YES